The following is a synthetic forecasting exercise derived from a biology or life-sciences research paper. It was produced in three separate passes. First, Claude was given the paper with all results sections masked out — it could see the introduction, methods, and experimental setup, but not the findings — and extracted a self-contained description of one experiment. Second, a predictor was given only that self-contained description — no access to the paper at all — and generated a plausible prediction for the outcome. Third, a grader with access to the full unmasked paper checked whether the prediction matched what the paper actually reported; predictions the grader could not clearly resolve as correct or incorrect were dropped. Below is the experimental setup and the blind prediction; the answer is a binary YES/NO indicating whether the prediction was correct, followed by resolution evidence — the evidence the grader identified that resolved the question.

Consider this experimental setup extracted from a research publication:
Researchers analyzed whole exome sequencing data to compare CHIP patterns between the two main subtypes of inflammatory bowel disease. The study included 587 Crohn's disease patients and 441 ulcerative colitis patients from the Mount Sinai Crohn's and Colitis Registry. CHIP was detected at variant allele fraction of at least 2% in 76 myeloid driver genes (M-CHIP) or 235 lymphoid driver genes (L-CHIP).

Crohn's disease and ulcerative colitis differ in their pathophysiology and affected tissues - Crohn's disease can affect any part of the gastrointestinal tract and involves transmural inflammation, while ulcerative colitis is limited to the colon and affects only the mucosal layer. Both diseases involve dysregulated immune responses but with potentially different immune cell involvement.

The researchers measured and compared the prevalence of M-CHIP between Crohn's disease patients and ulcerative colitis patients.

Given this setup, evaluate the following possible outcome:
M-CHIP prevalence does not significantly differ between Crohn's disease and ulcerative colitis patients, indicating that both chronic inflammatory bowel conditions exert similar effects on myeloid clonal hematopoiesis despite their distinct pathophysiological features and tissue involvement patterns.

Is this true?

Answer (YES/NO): NO